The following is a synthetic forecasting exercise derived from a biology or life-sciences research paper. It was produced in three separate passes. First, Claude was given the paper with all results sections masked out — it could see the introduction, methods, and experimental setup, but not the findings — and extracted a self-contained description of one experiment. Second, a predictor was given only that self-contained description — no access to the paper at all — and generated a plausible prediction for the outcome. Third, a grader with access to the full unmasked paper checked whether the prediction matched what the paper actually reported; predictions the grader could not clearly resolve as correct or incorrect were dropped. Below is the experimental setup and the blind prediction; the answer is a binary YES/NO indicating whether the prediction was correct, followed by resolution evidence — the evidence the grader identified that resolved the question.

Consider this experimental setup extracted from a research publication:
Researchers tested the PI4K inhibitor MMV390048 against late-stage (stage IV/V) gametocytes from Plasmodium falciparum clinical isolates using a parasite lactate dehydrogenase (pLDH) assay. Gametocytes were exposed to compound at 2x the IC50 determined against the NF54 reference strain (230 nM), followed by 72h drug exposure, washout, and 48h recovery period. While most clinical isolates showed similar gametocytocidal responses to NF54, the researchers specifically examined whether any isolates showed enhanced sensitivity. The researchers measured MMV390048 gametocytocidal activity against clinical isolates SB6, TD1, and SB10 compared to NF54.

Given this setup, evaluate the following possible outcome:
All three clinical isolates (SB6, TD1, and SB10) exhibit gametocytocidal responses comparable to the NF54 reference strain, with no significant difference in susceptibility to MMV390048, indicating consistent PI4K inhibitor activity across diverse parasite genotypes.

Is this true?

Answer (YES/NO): NO